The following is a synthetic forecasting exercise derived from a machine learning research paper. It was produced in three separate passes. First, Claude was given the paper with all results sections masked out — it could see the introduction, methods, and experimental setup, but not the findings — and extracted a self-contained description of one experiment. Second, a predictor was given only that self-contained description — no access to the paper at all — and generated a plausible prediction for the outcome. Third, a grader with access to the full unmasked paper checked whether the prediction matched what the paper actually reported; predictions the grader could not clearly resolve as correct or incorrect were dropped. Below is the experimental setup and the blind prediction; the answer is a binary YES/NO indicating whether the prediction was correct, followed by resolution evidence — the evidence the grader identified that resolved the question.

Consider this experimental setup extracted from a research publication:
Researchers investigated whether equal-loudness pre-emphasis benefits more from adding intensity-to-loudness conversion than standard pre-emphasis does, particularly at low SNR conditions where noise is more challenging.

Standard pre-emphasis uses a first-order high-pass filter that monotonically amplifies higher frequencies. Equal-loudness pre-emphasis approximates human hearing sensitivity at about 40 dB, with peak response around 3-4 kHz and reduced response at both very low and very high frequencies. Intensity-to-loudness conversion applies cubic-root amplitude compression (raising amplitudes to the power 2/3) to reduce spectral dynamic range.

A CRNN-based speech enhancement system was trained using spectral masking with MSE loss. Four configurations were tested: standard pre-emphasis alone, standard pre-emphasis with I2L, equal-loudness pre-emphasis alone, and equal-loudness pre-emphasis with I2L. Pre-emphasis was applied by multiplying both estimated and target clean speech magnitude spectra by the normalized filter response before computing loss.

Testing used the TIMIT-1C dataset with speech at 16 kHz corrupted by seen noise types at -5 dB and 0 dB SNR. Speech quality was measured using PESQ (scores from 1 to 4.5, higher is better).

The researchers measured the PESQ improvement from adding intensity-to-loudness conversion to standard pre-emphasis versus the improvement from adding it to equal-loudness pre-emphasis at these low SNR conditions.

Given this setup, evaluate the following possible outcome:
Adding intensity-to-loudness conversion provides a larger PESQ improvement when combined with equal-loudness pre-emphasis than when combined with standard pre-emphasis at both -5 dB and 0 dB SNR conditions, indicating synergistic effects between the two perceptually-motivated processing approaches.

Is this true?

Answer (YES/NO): NO